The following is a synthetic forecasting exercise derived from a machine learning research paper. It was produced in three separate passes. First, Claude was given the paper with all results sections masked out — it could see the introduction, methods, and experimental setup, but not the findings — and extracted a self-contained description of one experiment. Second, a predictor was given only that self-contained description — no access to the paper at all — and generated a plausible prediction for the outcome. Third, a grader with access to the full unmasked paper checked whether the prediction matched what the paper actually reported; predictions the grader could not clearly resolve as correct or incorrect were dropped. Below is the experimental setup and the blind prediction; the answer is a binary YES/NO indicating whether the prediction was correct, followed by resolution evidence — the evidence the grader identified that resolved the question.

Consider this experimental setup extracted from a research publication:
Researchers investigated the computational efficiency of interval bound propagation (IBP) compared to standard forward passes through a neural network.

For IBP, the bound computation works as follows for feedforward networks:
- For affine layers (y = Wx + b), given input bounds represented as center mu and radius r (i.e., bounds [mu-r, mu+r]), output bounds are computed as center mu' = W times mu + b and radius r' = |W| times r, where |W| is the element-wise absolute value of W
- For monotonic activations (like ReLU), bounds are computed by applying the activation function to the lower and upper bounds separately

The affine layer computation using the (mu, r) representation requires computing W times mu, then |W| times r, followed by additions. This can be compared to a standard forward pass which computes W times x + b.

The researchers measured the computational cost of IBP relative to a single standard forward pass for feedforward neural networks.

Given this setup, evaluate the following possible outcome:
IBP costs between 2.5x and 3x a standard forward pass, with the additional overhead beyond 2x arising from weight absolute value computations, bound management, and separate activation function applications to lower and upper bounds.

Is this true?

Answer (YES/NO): NO